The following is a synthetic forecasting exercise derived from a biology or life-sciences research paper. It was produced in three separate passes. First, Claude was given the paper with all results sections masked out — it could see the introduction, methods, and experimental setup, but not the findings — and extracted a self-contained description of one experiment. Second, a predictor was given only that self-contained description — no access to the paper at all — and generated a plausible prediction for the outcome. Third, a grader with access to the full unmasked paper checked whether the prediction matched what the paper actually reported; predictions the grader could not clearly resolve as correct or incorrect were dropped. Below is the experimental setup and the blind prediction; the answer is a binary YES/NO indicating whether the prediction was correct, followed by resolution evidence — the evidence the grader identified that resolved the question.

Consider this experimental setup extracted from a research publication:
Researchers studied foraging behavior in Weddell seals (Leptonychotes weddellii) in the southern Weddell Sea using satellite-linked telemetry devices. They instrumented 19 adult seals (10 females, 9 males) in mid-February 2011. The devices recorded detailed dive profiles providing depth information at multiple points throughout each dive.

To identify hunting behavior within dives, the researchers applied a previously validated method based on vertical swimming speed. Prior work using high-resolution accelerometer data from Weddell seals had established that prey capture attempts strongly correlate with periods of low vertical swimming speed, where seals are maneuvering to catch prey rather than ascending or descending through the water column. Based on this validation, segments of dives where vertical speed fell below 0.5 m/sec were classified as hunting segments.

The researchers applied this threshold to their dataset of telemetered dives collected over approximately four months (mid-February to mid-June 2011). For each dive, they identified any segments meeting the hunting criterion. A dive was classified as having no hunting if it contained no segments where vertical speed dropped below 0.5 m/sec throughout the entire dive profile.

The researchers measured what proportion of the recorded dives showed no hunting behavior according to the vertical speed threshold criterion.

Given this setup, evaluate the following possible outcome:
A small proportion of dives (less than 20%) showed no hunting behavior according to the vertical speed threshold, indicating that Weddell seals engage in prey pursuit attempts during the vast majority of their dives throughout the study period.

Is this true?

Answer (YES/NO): YES